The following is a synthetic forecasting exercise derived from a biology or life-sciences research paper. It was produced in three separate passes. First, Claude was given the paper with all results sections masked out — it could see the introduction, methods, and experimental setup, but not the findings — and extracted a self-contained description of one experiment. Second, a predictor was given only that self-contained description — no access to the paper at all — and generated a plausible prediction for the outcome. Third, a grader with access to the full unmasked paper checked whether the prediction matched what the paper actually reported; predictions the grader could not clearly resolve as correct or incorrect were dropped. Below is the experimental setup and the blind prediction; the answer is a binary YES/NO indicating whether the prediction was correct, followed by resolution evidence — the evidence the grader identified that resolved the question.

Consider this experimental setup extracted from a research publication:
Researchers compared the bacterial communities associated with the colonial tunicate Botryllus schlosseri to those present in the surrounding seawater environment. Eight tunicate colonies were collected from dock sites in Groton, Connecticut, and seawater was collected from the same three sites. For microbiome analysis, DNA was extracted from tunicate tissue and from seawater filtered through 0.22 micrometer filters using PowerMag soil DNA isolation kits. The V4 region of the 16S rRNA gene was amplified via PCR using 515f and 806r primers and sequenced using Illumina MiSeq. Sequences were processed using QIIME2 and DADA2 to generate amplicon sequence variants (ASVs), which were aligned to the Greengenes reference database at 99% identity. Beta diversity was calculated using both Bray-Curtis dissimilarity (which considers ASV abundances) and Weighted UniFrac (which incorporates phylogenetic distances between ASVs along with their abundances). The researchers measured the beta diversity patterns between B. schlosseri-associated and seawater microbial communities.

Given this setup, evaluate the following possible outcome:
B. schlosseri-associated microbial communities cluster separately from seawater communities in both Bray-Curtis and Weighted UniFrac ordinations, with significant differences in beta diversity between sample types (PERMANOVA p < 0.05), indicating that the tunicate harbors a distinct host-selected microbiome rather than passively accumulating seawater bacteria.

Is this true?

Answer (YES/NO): YES